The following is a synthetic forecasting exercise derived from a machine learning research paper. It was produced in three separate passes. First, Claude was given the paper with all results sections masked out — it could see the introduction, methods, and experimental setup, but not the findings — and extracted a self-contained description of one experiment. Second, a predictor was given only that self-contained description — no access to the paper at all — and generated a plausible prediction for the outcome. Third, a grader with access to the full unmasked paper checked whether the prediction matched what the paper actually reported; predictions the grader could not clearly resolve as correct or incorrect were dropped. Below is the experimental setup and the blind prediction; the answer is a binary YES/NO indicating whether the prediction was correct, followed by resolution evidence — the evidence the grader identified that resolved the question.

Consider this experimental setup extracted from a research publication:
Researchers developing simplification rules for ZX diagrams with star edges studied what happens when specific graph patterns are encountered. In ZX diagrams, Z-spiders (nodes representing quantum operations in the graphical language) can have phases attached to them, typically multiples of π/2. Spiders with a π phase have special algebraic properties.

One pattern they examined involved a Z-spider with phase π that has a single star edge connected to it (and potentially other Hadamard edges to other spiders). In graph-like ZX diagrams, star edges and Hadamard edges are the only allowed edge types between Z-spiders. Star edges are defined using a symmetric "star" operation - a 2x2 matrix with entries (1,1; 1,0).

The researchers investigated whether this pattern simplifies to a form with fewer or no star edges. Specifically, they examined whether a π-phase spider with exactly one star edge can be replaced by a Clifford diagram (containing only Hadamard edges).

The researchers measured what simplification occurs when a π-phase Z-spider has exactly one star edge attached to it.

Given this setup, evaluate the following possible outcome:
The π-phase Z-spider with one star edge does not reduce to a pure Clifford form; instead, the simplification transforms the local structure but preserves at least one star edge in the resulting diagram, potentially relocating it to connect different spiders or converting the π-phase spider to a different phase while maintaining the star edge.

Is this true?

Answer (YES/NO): NO